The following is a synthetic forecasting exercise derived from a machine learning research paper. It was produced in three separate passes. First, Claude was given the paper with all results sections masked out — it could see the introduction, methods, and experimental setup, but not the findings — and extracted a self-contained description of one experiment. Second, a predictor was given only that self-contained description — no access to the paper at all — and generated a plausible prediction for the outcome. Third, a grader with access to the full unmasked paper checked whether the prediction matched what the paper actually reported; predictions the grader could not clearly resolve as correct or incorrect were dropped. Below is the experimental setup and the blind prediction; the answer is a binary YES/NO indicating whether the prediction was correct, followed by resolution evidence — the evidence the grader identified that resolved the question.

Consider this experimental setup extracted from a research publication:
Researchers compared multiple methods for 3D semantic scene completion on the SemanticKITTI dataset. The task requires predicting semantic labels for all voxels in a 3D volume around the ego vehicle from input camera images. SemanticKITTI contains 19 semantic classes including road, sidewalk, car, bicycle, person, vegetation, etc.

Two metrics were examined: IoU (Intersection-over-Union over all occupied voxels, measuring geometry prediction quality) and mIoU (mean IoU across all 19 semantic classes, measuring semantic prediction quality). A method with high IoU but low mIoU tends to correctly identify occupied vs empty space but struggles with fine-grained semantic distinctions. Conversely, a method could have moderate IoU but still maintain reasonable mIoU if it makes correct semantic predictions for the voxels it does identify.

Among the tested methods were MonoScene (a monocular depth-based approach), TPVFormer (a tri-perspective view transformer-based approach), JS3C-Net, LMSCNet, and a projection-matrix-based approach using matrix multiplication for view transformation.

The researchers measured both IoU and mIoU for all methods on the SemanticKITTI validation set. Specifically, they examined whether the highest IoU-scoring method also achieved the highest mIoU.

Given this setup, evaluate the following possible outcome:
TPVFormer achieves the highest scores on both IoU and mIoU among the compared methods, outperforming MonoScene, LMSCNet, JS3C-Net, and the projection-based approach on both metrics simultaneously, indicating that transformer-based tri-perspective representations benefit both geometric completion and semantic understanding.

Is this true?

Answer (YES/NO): NO